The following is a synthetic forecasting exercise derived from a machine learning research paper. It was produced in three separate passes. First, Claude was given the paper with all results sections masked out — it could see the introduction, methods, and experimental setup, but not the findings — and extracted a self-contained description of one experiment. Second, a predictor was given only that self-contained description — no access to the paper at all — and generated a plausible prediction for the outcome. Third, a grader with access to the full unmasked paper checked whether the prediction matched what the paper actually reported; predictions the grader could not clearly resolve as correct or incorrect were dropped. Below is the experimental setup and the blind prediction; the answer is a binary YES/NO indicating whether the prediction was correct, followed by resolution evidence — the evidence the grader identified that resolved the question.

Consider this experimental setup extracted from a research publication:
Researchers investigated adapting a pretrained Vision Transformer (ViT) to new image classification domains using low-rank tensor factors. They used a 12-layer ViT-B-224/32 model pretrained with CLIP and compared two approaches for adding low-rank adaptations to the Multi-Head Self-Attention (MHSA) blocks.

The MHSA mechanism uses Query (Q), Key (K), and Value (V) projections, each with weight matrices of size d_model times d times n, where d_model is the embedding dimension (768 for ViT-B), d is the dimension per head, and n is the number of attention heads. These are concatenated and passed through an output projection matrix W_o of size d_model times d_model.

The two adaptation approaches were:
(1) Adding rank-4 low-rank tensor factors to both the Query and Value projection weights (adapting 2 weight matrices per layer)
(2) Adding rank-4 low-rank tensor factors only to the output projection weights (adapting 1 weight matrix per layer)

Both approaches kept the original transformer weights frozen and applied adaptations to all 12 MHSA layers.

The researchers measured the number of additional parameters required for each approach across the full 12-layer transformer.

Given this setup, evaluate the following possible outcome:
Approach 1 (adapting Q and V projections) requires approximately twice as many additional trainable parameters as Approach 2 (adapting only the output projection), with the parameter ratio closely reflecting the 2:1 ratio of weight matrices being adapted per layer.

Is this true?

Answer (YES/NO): YES